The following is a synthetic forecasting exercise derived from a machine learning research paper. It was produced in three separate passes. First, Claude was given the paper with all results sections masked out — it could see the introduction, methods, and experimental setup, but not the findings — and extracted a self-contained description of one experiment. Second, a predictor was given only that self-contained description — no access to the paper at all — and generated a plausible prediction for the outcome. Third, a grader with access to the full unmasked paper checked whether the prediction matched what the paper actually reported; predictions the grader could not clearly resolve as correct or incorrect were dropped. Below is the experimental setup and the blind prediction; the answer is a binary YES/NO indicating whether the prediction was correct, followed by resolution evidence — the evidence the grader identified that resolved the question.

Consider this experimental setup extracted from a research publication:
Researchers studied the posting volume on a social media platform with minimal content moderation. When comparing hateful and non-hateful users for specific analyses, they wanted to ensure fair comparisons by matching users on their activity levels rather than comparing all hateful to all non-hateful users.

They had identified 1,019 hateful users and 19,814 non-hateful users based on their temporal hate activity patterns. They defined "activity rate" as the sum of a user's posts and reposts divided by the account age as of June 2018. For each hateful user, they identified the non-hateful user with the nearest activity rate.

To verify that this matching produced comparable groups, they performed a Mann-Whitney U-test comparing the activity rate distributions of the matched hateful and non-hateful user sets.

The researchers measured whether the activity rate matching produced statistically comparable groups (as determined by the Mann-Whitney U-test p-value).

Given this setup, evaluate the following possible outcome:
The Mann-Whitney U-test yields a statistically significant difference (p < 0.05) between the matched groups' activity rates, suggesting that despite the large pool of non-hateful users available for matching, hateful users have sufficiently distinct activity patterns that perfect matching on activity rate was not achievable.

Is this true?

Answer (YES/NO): NO